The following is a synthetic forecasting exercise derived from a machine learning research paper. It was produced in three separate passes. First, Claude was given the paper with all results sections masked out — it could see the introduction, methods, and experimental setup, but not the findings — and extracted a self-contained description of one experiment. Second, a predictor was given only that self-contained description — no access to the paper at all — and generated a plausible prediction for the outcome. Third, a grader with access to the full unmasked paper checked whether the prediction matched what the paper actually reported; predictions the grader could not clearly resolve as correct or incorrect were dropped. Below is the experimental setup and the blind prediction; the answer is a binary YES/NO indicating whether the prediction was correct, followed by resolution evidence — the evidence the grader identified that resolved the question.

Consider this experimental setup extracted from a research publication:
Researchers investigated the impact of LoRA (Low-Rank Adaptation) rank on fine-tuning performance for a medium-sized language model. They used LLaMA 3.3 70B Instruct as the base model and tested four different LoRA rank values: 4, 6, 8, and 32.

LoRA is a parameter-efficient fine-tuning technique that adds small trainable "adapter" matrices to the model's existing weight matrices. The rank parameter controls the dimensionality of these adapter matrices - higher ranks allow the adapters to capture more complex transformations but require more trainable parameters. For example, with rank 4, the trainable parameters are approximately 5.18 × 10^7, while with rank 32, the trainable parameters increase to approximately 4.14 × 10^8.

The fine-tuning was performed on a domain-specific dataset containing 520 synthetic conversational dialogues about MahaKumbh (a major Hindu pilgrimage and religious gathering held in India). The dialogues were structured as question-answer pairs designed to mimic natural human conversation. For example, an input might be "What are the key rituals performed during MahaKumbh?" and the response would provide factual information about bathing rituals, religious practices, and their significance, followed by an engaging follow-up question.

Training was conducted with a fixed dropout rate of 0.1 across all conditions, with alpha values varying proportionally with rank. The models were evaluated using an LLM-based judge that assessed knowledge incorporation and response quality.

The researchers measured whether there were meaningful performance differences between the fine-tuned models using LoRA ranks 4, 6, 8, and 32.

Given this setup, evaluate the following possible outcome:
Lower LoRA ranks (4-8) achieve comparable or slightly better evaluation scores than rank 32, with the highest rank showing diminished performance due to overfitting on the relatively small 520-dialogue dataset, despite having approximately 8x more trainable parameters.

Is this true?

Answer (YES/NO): NO